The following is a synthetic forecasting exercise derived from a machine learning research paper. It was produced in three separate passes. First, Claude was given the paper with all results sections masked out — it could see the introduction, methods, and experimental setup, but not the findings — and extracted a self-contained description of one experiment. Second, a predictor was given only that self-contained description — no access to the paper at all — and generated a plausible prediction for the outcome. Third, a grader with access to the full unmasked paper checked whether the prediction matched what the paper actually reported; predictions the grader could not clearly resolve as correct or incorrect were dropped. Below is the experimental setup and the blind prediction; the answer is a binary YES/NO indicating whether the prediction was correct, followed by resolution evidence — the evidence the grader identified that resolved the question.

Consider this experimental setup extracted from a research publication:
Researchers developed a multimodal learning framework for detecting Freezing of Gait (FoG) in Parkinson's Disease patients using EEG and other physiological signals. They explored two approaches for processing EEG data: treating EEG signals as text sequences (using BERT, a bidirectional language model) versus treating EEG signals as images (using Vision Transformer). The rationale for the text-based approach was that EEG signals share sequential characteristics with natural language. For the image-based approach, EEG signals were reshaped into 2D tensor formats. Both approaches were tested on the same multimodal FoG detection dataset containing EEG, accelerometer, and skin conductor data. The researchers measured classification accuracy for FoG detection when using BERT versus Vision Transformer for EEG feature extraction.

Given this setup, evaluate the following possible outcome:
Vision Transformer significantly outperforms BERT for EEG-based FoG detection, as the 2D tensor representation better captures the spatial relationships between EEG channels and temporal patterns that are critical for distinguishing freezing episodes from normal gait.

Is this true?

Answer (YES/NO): NO